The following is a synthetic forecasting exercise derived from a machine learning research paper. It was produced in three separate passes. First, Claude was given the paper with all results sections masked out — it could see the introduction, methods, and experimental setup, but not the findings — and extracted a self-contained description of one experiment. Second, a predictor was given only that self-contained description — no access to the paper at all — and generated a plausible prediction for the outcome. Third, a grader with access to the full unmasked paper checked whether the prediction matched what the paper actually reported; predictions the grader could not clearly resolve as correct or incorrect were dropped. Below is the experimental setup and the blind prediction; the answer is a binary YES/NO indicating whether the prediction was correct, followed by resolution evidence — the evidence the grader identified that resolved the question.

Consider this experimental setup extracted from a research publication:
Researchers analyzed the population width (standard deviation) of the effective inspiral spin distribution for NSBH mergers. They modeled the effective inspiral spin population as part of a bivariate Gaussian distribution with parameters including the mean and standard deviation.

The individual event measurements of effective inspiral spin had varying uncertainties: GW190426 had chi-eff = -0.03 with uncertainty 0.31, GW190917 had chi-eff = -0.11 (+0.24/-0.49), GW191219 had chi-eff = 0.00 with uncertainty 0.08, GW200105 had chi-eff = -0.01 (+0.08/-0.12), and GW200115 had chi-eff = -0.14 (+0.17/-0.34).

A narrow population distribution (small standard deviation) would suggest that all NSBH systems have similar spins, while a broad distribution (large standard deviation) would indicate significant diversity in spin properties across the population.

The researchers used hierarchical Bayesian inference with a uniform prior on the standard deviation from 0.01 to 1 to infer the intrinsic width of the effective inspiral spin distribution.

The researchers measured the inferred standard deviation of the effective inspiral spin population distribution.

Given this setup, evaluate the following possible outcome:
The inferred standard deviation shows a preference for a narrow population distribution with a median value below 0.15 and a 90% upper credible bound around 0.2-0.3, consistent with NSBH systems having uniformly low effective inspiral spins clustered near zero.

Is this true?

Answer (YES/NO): YES